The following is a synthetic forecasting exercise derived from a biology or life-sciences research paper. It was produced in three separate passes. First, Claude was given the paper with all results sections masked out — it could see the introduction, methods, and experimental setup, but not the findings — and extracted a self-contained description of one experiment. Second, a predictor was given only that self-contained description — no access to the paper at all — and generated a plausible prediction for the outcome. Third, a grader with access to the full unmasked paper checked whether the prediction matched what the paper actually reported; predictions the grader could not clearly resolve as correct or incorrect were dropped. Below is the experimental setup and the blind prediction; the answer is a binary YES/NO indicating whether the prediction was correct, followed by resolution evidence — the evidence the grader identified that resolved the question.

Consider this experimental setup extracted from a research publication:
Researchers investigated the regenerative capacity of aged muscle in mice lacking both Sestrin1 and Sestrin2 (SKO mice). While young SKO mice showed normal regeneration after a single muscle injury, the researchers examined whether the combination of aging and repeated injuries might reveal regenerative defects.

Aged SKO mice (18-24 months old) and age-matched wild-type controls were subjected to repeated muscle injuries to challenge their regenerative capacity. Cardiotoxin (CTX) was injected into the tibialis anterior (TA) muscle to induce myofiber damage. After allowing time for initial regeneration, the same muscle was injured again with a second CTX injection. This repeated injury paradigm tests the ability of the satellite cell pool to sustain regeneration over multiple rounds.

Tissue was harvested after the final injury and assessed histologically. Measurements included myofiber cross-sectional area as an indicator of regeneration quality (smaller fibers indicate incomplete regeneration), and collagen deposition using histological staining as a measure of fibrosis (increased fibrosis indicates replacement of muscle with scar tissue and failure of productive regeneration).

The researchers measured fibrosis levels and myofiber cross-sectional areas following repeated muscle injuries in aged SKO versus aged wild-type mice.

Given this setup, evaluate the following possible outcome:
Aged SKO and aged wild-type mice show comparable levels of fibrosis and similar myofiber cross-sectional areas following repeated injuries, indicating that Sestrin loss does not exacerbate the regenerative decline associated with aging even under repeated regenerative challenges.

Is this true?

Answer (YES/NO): NO